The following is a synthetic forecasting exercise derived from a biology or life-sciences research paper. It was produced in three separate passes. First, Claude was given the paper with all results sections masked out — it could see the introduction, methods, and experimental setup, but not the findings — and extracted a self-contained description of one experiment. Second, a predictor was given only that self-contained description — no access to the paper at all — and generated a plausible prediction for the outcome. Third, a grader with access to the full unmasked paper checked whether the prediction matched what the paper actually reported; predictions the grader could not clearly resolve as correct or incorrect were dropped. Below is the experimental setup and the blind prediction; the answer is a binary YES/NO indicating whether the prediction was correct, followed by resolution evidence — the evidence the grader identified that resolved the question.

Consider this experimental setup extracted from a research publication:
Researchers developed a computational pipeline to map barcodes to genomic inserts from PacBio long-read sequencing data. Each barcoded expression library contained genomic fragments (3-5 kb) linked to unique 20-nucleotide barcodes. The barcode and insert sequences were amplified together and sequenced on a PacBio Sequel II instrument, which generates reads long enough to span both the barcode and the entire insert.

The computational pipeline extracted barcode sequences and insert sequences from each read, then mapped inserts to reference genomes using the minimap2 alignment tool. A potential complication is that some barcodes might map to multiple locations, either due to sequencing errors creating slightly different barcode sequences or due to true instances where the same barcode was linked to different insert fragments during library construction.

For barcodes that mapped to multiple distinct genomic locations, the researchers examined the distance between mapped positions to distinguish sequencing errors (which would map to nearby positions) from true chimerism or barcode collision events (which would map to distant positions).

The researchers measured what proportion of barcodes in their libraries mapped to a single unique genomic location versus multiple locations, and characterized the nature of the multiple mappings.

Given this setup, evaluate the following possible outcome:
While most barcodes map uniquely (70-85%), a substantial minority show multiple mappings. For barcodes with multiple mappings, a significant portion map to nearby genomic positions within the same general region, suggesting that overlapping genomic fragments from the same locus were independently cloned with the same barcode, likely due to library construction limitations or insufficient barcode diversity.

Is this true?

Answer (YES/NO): NO